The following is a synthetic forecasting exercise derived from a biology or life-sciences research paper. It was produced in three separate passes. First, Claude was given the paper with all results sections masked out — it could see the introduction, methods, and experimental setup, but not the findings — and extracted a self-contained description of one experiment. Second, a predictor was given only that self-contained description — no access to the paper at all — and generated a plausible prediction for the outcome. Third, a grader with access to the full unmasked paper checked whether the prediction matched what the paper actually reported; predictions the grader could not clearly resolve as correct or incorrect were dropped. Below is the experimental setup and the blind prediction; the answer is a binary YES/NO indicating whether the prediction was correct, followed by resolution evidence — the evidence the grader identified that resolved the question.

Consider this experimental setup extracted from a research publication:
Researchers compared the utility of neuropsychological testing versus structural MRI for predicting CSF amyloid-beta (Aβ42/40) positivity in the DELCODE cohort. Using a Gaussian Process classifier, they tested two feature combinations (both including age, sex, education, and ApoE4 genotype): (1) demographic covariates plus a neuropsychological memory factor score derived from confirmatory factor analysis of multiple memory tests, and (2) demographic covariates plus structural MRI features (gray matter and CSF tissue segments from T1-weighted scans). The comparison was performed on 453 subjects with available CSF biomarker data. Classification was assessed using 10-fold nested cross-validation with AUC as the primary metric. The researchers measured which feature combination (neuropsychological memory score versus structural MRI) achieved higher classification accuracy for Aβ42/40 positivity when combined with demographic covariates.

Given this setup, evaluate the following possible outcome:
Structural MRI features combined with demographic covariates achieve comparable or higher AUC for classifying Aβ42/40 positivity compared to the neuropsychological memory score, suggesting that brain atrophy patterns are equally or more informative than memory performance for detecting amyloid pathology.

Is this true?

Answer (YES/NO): NO